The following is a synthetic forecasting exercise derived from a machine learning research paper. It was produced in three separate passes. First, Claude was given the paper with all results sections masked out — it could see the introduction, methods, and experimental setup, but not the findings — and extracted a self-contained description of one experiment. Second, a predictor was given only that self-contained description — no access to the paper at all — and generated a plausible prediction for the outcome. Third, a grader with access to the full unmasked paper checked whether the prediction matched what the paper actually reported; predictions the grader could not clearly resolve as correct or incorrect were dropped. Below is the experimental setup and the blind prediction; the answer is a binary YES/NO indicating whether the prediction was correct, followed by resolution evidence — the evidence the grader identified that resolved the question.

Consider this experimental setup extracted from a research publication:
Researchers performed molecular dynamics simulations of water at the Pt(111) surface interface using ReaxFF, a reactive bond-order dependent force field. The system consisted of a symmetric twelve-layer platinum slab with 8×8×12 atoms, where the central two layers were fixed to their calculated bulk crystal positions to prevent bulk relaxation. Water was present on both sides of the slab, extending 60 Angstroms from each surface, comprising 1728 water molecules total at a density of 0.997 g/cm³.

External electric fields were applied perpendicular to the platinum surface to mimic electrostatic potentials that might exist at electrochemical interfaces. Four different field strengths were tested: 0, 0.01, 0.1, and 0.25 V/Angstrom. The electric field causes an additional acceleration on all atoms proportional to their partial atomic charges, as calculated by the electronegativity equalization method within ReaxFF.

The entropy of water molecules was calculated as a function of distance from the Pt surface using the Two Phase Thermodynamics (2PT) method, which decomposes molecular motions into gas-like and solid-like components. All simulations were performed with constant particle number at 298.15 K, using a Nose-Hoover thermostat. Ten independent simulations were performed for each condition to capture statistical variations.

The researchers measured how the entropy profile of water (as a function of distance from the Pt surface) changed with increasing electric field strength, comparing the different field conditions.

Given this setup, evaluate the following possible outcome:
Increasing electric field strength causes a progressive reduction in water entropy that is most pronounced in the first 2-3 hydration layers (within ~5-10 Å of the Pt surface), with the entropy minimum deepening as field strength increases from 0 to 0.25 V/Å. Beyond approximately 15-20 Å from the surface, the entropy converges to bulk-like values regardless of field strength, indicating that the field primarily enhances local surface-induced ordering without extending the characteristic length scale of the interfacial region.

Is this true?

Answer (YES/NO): NO